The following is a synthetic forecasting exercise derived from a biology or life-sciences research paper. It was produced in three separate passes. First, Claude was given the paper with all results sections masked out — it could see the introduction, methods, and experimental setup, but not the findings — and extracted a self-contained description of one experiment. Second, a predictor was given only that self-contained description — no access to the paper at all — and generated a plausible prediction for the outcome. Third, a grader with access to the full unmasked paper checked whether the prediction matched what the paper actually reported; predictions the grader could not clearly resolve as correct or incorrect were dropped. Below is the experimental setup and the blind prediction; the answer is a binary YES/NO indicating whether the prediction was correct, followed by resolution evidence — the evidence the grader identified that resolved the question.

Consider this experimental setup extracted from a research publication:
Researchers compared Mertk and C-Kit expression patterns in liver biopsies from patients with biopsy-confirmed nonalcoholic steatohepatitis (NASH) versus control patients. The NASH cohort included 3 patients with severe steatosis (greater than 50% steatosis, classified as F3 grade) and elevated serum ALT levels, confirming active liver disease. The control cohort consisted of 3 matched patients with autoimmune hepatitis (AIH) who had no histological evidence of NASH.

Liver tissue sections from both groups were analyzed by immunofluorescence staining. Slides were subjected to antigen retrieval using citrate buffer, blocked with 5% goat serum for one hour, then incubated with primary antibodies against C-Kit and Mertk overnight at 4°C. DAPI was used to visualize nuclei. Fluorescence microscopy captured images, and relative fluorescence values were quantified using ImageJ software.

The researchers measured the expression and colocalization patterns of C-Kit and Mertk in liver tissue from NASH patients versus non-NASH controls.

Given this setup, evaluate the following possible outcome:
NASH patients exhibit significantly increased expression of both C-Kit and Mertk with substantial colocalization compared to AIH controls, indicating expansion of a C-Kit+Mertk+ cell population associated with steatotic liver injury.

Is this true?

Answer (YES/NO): NO